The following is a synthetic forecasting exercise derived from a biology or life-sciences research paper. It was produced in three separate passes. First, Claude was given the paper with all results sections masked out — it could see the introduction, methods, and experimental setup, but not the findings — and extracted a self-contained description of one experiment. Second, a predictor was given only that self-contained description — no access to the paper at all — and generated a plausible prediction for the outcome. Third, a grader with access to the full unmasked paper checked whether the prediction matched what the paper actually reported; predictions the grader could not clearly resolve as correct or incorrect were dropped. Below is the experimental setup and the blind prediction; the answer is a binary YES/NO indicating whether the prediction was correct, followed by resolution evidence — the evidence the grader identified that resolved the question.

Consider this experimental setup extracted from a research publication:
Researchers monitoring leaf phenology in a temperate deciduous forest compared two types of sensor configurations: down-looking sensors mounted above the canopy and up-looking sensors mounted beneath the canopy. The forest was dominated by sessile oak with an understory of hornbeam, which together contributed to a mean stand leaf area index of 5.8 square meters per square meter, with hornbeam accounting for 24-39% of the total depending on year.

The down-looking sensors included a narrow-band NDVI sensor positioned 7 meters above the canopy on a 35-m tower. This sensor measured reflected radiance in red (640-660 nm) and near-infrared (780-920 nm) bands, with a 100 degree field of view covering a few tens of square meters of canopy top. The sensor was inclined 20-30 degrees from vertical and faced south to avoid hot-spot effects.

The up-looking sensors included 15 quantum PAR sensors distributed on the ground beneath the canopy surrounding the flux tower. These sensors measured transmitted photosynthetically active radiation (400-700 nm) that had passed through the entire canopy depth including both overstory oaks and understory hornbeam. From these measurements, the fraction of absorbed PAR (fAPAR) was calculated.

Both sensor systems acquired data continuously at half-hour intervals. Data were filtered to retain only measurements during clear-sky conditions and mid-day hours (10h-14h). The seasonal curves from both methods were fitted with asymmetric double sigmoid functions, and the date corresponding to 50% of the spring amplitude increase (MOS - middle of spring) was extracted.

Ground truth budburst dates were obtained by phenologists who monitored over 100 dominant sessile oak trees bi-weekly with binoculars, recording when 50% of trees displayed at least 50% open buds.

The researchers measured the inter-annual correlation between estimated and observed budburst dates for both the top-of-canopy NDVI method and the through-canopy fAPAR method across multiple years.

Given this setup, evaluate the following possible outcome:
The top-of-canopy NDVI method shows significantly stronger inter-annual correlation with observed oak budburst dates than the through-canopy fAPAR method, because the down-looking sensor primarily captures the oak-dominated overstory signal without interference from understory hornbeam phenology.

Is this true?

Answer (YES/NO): YES